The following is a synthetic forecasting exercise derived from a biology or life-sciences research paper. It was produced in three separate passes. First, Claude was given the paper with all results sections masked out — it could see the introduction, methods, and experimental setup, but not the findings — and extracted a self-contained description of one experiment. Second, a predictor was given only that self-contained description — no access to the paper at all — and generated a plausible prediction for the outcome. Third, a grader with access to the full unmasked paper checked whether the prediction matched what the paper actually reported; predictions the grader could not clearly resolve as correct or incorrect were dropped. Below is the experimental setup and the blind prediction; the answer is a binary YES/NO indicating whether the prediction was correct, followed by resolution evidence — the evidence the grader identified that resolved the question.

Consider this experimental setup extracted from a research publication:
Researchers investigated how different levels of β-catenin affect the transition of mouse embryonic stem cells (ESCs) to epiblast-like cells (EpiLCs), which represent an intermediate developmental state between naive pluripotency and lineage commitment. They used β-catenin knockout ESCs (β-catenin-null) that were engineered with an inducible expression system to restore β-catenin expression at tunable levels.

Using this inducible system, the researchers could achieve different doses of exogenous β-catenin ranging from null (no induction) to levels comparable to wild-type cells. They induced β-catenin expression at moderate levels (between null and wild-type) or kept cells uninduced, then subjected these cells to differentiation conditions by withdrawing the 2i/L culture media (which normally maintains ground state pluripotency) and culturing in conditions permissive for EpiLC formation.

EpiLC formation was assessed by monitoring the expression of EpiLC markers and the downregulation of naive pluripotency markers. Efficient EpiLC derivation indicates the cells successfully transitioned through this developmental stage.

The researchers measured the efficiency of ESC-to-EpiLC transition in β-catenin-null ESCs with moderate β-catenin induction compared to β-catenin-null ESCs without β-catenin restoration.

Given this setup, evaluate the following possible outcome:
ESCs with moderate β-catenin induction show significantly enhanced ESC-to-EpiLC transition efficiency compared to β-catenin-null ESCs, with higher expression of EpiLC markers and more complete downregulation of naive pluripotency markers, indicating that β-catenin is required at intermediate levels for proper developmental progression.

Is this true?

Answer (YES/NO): YES